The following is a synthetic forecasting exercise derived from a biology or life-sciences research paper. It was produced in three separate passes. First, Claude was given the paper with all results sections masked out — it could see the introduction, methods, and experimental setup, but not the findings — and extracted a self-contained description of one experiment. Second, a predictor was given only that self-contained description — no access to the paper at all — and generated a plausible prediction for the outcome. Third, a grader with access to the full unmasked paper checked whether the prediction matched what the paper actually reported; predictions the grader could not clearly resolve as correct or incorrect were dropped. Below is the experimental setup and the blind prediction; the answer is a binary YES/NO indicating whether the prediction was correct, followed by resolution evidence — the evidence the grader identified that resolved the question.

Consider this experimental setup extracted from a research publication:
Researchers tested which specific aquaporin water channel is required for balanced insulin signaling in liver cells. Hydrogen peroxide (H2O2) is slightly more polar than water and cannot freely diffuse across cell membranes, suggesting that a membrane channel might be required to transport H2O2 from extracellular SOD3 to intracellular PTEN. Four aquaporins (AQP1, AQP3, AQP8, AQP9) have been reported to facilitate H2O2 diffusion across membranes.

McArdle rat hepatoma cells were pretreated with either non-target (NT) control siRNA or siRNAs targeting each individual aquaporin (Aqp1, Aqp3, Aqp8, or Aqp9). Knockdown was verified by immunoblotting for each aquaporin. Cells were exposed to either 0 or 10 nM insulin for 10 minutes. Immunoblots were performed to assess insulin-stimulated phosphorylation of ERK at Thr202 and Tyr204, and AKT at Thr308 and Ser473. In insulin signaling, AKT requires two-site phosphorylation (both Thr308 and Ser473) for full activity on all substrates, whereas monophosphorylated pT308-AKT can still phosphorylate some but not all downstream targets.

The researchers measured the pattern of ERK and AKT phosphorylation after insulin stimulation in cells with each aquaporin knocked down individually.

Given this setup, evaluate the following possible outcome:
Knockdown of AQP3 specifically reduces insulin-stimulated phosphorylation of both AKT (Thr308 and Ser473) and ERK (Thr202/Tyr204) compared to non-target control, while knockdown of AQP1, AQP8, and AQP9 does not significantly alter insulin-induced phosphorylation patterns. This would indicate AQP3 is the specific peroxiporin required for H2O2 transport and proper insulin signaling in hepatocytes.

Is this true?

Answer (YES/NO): NO